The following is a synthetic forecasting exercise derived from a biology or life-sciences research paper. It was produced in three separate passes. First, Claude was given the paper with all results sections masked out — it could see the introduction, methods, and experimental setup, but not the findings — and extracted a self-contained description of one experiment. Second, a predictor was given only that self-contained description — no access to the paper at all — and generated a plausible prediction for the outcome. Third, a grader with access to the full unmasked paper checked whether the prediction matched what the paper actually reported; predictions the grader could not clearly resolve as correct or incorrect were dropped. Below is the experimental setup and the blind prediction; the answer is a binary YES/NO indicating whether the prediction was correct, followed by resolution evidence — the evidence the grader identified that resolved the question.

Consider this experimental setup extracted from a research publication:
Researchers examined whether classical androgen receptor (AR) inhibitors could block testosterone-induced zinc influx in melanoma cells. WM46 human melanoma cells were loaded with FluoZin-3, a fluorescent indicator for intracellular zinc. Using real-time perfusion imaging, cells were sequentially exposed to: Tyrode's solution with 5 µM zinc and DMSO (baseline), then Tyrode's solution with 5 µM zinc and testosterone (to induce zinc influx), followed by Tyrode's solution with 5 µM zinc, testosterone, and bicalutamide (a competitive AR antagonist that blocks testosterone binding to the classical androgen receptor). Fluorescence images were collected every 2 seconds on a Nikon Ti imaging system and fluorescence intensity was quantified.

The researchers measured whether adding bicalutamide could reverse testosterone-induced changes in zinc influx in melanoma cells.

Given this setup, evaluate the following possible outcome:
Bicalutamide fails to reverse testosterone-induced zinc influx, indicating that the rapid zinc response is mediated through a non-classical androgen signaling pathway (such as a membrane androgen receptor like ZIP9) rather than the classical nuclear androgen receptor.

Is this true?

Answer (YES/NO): NO